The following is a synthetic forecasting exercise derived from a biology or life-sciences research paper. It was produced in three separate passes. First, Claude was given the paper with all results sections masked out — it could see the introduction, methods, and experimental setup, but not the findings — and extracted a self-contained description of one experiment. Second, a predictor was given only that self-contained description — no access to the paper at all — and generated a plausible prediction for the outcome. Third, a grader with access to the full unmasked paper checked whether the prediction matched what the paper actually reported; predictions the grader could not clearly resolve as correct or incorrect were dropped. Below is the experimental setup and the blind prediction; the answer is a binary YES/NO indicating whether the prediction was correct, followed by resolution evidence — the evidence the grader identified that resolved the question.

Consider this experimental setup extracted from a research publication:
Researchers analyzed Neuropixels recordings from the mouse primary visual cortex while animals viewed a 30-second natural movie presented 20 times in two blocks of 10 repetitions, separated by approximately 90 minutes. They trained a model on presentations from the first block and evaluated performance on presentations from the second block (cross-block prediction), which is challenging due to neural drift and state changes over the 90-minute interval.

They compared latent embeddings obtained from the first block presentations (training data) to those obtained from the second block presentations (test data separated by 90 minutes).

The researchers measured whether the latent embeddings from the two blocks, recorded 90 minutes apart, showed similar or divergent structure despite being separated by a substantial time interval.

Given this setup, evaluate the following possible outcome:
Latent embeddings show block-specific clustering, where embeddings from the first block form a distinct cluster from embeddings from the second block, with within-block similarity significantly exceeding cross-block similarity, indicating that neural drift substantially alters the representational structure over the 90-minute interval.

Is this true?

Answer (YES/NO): NO